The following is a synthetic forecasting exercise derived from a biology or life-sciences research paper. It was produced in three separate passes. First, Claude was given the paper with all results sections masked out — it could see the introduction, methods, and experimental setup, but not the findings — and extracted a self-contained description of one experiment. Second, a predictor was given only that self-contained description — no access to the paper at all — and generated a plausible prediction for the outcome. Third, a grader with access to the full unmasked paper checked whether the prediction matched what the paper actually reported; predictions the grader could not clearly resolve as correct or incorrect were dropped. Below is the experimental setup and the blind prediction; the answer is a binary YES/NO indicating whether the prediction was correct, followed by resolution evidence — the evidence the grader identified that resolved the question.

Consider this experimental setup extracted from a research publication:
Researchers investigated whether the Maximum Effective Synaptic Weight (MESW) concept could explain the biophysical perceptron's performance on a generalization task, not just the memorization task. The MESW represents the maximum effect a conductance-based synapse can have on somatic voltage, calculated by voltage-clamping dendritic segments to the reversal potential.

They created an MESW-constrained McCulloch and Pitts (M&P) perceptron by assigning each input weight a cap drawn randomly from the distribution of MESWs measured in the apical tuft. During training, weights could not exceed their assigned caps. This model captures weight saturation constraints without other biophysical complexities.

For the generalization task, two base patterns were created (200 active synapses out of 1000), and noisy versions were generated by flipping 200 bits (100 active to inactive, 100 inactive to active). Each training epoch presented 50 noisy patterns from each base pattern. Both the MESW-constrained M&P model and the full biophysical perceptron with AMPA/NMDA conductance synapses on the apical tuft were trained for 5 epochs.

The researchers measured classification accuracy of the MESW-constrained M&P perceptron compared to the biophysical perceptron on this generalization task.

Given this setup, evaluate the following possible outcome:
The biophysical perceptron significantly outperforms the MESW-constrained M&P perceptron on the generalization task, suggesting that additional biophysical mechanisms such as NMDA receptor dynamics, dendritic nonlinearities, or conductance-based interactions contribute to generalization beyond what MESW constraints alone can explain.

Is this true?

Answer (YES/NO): NO